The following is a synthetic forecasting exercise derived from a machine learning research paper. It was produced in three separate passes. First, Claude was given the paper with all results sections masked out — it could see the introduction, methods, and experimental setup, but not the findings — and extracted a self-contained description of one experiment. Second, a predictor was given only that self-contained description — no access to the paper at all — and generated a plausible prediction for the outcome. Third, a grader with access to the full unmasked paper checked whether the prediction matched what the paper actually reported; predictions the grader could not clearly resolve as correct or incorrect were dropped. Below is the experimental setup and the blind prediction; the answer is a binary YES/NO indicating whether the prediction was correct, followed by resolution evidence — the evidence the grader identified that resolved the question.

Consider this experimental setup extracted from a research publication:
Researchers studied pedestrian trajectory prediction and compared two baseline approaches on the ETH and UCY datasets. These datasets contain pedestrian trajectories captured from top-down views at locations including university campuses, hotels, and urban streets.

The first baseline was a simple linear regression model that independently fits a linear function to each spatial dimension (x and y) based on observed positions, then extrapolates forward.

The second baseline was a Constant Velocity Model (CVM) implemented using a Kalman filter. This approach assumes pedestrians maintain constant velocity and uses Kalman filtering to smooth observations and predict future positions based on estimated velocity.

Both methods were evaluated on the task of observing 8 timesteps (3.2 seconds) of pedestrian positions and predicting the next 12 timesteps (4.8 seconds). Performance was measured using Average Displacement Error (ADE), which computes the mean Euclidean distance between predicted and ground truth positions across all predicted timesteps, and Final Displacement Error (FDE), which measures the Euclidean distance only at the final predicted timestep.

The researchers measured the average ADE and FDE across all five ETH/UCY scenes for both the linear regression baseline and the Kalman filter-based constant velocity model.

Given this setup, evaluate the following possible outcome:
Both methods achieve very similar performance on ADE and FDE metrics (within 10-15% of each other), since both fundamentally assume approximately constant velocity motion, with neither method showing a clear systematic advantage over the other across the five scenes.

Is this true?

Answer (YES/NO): NO